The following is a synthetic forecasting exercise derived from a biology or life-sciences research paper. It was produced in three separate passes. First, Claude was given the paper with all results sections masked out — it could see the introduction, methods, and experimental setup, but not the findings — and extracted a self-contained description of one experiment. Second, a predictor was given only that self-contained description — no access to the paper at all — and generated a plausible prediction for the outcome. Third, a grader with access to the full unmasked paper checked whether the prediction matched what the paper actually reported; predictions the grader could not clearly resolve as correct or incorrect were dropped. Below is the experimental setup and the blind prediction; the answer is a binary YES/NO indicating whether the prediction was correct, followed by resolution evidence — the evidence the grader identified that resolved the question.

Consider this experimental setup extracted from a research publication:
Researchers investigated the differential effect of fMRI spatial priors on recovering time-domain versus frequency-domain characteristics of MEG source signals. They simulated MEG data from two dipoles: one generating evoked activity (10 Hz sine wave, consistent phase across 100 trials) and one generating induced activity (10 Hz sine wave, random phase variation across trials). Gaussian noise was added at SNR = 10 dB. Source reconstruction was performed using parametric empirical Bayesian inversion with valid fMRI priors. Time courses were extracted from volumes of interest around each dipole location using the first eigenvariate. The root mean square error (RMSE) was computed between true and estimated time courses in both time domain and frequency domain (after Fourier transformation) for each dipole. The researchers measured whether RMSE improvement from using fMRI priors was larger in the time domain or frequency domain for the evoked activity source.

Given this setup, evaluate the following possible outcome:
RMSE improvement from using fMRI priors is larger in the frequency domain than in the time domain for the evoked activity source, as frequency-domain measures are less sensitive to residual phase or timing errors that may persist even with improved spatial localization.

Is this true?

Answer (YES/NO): NO